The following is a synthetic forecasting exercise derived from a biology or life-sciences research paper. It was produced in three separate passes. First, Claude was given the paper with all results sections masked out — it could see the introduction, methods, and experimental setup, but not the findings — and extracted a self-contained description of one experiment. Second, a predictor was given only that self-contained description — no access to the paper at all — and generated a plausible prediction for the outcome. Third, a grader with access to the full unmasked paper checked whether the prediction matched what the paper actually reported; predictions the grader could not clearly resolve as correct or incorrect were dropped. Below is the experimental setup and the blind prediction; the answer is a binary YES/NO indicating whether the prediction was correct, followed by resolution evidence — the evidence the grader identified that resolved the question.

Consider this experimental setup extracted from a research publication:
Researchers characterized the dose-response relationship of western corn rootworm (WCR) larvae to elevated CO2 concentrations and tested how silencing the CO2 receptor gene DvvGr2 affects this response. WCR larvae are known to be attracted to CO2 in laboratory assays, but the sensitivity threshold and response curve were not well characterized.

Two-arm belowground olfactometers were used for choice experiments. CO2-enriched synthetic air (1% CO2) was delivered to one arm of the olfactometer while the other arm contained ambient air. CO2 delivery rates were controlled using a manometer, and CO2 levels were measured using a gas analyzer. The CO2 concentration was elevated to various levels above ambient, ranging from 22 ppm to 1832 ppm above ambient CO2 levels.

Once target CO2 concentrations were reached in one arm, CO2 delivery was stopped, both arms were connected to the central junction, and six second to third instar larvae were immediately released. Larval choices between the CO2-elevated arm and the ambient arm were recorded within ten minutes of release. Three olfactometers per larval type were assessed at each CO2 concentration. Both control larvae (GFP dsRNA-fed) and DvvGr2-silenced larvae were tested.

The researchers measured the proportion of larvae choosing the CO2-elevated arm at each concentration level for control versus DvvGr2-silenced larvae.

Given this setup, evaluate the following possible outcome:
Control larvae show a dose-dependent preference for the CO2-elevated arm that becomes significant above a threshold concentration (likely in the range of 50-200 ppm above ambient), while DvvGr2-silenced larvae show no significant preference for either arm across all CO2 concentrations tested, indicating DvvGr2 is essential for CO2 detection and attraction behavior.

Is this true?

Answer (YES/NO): YES